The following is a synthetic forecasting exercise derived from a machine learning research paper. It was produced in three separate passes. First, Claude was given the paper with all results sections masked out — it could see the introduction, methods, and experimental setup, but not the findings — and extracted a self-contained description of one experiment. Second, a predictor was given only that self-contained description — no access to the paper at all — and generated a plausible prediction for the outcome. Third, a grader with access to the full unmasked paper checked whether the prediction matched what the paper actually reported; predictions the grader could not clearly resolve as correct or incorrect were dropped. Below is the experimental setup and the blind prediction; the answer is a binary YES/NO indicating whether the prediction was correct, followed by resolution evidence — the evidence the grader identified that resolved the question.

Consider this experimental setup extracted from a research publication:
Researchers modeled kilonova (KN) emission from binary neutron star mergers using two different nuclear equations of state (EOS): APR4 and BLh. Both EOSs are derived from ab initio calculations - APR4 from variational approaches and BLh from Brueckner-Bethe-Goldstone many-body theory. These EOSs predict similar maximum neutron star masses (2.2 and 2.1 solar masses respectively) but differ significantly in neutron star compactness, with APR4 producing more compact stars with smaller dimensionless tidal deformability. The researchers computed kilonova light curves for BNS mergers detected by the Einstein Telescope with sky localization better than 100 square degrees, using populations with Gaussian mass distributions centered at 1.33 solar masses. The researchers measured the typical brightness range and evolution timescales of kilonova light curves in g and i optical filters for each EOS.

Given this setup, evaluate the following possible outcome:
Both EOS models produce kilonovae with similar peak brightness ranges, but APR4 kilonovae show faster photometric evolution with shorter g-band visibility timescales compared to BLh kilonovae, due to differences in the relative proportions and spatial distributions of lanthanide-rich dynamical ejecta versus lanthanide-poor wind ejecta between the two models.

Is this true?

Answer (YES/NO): NO